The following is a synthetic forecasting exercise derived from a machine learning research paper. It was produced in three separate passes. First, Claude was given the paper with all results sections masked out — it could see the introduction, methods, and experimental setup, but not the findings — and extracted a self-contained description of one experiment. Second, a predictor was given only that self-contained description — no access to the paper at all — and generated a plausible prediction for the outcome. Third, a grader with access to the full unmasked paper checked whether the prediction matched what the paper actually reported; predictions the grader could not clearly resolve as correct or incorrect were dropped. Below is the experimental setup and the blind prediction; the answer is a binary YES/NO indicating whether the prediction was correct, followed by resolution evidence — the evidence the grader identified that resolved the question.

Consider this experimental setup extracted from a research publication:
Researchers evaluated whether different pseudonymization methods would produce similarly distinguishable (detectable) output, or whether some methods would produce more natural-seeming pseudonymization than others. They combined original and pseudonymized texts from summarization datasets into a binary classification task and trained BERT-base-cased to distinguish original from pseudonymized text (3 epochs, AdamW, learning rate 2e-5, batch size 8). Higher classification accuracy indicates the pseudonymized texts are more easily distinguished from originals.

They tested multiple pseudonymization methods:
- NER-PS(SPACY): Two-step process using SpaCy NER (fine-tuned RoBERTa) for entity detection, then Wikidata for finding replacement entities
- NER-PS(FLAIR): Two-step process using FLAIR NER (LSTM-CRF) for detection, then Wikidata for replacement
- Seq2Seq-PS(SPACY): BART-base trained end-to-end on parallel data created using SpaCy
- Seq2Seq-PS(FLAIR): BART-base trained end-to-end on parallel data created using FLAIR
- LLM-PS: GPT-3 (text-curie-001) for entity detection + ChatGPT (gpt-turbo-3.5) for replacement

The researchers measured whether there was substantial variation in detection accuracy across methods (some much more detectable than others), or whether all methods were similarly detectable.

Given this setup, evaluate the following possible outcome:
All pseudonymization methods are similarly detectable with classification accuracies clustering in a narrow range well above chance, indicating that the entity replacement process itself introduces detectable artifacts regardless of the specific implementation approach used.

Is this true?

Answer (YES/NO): NO